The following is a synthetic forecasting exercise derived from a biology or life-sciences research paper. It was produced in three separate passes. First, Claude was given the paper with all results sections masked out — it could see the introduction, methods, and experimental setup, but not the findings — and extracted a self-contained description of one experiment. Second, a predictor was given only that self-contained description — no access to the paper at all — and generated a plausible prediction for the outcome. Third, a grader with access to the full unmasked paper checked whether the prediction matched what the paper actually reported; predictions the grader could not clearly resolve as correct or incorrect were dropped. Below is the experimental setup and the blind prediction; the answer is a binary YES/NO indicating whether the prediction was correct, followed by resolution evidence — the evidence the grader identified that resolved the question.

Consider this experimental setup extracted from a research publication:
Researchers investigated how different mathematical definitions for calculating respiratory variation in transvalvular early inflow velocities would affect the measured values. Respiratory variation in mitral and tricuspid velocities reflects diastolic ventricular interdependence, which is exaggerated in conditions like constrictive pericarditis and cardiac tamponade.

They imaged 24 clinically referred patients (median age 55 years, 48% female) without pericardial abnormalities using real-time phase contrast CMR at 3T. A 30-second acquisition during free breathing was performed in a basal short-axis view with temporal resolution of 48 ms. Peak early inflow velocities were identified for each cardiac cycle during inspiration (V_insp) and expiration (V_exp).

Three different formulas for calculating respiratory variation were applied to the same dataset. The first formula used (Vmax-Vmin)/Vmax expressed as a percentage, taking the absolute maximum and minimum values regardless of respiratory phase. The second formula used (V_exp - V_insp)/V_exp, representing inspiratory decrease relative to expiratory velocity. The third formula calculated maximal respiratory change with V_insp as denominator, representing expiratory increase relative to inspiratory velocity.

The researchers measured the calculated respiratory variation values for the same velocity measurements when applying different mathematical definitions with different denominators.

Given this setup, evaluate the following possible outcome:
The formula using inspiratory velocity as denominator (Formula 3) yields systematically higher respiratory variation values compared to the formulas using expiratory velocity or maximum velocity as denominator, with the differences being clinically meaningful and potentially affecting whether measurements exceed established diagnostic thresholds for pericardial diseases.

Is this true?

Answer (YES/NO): YES